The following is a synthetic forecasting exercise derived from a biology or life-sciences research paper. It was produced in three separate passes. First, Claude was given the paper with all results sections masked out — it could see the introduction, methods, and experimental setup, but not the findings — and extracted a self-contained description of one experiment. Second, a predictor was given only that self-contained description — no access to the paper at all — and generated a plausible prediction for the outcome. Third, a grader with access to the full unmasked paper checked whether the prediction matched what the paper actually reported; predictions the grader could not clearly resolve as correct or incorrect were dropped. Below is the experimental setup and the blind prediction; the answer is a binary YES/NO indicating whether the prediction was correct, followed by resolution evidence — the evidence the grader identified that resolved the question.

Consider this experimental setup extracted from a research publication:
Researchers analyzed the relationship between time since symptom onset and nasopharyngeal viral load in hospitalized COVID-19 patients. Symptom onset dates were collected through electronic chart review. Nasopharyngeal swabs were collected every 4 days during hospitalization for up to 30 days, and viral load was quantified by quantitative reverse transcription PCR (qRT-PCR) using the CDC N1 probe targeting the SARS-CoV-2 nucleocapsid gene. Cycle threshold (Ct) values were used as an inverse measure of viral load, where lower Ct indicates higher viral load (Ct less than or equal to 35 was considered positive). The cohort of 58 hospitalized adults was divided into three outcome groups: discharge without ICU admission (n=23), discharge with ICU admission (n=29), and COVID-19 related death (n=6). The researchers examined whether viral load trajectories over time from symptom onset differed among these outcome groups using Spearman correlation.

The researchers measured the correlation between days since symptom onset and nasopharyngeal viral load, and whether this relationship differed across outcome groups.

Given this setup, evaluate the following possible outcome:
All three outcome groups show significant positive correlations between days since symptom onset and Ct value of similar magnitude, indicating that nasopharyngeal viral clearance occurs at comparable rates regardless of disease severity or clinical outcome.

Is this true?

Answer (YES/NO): NO